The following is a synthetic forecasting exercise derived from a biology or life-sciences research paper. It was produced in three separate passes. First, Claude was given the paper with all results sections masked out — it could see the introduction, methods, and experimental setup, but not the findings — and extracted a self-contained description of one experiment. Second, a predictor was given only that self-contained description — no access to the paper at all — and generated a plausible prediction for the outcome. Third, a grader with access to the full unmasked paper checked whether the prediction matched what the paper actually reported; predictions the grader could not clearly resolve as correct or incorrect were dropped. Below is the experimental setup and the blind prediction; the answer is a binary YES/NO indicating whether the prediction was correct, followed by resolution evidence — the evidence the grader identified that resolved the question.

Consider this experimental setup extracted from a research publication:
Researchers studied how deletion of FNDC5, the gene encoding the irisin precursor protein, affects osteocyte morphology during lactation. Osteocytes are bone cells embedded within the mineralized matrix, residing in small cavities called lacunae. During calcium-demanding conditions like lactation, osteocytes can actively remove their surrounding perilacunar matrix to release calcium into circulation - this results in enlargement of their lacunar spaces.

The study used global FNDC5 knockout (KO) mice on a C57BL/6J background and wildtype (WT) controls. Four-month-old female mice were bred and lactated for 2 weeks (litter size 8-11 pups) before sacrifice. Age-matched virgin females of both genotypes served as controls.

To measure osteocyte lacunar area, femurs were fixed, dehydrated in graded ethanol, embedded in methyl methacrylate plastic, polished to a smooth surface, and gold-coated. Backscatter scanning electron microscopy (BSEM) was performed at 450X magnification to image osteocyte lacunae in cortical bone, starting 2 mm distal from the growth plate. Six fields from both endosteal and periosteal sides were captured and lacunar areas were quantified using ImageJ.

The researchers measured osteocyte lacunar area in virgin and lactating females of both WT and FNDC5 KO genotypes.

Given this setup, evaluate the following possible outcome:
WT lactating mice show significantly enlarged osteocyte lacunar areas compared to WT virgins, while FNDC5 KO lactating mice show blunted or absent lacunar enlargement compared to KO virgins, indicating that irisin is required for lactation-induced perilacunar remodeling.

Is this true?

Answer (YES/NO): NO